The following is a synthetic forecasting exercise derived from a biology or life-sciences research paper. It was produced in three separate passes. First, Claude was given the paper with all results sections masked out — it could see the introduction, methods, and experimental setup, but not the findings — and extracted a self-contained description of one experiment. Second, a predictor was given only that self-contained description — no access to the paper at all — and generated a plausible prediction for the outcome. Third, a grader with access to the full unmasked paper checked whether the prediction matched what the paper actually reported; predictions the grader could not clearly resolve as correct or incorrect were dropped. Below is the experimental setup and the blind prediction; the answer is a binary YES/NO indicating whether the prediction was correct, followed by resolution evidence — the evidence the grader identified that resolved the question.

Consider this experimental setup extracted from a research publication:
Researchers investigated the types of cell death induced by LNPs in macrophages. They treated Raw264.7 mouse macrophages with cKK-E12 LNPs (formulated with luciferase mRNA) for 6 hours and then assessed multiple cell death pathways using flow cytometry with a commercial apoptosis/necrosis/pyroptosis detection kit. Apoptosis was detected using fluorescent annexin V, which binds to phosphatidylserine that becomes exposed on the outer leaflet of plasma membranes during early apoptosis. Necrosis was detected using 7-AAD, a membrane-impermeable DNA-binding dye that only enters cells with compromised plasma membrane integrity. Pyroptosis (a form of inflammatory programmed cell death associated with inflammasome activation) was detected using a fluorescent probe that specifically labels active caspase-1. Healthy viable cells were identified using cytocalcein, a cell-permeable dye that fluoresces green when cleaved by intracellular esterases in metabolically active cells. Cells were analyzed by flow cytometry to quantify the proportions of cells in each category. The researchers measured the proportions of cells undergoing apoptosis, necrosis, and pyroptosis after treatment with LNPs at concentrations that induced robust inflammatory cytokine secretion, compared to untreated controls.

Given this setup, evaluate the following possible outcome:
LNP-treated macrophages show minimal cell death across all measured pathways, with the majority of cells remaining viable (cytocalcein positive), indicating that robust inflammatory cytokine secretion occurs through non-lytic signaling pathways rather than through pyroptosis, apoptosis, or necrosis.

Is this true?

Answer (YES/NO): NO